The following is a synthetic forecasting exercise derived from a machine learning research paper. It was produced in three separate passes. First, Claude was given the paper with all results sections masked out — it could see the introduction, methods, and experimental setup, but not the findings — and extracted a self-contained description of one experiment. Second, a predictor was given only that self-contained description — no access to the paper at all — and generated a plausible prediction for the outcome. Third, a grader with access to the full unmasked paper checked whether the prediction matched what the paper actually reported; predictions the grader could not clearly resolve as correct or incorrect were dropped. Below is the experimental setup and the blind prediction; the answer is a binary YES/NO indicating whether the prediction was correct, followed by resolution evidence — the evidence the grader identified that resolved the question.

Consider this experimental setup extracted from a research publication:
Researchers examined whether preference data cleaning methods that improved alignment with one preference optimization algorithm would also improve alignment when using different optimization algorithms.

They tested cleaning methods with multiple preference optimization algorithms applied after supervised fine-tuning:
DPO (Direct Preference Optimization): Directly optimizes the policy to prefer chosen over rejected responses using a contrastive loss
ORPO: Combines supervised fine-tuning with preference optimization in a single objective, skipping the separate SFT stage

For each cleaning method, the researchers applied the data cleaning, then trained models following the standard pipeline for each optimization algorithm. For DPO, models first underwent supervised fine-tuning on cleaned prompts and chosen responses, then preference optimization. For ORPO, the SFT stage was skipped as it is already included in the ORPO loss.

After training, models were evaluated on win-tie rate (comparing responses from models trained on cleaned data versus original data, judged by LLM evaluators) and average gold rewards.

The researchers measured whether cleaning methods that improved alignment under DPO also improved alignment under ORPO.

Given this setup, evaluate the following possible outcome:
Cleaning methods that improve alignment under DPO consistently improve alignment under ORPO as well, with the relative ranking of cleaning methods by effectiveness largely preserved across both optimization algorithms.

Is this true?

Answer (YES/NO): NO